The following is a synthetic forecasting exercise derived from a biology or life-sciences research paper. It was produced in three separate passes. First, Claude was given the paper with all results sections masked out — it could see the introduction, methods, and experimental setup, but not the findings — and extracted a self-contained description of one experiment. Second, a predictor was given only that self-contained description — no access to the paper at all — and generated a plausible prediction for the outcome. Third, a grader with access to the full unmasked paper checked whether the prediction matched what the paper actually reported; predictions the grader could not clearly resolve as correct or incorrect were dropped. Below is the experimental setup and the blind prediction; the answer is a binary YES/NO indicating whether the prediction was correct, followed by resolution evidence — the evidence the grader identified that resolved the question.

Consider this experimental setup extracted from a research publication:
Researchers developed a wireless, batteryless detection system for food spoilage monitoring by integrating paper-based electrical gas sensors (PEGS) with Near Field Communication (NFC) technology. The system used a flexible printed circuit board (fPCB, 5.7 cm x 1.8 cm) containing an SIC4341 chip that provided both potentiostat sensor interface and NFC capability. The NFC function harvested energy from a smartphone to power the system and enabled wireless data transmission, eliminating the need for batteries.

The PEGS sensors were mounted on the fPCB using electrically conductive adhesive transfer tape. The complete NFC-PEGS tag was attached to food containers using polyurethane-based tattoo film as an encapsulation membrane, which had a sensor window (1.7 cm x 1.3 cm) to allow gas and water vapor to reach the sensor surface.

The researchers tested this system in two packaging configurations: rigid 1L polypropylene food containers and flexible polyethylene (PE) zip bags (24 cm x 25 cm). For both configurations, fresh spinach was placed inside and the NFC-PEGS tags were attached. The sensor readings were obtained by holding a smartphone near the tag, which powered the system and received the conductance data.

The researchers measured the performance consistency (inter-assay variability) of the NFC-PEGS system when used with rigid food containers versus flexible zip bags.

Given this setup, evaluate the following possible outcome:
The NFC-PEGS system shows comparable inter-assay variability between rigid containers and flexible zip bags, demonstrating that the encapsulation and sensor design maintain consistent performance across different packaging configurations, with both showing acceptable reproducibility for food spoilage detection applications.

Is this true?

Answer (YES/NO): NO